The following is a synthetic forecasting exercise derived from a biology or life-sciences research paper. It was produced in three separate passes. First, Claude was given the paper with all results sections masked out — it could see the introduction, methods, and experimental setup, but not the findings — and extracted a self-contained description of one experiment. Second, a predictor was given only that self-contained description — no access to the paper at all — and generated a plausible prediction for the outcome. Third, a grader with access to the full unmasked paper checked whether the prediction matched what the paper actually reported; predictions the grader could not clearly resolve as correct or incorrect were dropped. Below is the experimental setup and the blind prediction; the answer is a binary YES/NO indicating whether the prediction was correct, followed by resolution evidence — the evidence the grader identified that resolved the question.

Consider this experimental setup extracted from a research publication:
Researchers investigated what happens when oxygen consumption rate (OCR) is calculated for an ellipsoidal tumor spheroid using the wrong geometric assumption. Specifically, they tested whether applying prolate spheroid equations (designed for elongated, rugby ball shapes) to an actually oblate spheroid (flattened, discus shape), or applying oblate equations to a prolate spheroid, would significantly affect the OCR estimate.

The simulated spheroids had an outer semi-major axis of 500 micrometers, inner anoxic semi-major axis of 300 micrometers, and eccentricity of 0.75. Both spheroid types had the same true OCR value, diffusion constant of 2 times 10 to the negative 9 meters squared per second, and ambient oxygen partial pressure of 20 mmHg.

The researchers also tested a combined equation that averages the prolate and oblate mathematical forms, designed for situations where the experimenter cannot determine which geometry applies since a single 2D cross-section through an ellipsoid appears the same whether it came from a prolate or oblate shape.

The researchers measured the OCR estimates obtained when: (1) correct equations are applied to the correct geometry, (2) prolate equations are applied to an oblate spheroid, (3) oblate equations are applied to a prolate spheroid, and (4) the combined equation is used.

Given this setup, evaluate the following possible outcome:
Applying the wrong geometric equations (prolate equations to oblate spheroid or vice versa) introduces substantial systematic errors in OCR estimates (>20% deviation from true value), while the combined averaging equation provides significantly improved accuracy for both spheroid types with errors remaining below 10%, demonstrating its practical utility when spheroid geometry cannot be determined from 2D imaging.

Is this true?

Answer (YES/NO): NO